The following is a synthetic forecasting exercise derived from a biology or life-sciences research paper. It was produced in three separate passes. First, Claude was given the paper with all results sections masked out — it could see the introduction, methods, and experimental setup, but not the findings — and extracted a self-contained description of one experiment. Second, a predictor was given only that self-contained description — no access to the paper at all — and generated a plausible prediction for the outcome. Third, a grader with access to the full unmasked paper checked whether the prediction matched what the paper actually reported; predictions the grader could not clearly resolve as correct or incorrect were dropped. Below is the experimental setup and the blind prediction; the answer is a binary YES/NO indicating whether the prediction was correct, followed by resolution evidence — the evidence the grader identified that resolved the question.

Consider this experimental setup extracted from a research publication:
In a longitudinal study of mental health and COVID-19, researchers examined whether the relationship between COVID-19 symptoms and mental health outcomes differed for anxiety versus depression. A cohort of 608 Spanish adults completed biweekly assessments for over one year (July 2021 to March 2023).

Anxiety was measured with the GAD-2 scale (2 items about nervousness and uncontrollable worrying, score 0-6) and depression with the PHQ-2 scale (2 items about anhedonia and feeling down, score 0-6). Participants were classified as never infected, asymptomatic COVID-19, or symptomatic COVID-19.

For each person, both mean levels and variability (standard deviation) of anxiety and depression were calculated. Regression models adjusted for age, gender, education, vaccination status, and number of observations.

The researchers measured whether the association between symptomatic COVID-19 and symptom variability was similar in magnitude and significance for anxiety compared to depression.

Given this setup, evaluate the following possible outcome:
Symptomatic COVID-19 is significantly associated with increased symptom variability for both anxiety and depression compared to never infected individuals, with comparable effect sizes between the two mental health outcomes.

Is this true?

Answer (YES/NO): YES